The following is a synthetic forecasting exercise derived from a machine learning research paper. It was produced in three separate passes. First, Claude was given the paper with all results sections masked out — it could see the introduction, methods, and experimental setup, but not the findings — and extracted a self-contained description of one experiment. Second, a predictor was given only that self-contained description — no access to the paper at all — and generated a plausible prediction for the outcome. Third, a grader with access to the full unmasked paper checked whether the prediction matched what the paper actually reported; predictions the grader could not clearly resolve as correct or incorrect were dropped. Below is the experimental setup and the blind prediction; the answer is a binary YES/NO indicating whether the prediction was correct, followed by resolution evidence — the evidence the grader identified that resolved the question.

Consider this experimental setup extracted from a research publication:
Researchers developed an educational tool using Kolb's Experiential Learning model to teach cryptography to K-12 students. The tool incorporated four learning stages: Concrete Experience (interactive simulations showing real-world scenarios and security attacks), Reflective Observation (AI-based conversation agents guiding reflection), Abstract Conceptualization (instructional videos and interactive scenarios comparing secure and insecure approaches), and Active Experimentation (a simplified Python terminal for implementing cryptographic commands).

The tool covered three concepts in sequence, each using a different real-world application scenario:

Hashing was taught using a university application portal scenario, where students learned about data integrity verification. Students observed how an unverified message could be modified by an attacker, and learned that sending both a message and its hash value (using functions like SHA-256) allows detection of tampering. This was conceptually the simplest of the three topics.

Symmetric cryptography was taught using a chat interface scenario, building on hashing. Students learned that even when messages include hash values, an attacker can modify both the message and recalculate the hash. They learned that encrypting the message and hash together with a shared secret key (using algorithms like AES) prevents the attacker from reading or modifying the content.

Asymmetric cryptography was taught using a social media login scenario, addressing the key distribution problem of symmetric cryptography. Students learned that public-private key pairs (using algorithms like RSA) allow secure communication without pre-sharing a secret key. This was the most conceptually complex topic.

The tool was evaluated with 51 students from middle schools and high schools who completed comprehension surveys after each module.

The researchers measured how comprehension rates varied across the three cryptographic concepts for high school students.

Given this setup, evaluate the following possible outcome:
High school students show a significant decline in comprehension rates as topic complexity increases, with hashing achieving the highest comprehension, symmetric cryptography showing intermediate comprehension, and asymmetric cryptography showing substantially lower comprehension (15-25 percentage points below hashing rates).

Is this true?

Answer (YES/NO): NO